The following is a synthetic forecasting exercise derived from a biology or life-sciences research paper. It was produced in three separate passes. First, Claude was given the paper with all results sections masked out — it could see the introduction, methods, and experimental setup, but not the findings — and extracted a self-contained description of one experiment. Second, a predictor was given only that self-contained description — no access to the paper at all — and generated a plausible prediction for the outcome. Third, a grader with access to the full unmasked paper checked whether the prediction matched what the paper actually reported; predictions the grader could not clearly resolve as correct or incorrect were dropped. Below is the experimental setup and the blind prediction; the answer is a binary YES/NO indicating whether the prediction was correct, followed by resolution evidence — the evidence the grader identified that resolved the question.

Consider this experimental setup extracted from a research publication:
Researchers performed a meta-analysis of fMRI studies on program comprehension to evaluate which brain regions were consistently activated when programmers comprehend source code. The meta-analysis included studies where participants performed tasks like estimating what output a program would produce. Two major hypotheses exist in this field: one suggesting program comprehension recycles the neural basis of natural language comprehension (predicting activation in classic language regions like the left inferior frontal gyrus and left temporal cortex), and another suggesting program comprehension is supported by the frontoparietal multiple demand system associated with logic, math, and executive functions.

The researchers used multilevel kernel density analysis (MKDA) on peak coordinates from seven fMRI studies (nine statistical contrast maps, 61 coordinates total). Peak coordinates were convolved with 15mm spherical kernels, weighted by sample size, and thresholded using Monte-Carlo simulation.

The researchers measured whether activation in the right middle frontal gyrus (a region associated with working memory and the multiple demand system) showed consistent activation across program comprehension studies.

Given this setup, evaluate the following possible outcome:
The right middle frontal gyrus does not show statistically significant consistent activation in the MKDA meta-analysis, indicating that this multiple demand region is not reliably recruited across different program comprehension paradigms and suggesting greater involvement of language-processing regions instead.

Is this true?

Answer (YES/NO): NO